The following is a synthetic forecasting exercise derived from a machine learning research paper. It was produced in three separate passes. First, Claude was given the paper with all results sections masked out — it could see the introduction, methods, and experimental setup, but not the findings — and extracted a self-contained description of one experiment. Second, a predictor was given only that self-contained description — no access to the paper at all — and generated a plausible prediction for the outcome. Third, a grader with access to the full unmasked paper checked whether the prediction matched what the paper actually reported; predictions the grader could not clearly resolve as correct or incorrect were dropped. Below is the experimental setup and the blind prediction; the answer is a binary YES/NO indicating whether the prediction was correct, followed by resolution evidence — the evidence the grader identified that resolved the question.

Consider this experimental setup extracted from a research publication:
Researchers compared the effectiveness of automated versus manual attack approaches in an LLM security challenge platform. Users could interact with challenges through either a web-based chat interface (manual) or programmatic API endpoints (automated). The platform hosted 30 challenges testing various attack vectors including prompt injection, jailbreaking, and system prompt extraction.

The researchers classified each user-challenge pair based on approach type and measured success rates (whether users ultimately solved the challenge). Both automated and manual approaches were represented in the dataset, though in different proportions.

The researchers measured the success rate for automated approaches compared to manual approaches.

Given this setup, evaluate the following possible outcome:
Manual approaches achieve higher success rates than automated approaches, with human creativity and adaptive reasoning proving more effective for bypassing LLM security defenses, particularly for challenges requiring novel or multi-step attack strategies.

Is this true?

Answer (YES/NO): NO